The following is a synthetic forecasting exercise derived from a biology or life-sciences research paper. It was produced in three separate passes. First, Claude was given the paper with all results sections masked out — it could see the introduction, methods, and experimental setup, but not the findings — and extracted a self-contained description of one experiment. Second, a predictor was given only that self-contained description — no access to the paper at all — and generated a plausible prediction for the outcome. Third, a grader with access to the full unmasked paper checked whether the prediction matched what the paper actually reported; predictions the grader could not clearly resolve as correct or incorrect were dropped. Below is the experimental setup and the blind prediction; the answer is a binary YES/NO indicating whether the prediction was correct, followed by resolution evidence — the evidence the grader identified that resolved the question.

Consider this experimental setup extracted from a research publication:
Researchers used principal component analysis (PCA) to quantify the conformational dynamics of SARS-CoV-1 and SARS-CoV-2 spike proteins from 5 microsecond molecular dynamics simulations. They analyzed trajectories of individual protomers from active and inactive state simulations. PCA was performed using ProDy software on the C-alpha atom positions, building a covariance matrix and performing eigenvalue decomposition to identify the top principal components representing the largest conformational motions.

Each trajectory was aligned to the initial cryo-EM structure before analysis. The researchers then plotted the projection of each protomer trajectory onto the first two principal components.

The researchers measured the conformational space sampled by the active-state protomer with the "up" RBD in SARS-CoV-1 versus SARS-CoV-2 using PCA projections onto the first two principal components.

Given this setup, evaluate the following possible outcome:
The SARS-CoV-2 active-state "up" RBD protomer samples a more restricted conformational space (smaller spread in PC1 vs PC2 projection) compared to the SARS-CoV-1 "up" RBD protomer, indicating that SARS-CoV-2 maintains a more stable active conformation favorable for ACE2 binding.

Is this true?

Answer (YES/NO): YES